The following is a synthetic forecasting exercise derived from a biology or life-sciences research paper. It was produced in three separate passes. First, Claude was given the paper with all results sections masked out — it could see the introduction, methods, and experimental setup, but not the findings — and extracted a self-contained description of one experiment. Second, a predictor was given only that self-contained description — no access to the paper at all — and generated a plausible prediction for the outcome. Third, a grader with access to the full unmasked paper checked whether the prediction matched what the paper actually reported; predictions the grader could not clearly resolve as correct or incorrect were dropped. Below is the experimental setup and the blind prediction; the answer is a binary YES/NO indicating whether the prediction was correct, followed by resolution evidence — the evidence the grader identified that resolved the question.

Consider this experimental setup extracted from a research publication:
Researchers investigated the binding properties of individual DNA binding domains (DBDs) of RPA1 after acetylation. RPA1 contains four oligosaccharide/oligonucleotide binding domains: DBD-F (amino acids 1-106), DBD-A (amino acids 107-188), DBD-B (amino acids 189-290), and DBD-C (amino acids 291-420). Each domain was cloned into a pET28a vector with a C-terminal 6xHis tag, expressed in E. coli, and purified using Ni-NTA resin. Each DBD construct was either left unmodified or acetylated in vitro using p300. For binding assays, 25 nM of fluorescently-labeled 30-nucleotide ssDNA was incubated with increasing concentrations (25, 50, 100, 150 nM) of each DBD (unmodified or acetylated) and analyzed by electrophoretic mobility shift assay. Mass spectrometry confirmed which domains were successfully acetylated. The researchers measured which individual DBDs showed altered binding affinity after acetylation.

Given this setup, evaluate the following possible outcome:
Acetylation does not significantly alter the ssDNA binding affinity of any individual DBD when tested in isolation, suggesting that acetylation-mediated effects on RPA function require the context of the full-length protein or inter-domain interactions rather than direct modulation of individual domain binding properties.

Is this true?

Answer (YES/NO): NO